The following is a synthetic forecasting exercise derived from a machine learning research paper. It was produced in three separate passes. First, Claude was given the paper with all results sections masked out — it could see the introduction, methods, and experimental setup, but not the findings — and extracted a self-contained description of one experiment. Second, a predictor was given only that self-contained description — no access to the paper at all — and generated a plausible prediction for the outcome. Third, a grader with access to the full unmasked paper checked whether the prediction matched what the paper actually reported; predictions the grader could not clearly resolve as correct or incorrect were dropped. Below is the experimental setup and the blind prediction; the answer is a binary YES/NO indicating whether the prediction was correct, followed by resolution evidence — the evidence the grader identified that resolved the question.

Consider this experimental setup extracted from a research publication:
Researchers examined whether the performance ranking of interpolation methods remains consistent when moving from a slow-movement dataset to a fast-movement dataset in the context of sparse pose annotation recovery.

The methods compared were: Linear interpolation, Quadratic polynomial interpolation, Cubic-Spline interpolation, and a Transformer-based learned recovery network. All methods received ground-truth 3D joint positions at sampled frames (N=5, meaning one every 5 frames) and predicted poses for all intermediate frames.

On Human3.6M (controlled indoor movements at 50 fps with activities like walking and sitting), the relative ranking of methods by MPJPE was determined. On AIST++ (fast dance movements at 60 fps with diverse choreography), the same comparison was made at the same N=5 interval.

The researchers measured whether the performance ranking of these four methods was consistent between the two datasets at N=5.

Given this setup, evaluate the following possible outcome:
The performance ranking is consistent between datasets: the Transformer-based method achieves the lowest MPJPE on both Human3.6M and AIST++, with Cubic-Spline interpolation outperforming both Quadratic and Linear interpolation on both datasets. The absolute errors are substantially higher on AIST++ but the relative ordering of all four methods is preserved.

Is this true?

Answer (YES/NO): NO